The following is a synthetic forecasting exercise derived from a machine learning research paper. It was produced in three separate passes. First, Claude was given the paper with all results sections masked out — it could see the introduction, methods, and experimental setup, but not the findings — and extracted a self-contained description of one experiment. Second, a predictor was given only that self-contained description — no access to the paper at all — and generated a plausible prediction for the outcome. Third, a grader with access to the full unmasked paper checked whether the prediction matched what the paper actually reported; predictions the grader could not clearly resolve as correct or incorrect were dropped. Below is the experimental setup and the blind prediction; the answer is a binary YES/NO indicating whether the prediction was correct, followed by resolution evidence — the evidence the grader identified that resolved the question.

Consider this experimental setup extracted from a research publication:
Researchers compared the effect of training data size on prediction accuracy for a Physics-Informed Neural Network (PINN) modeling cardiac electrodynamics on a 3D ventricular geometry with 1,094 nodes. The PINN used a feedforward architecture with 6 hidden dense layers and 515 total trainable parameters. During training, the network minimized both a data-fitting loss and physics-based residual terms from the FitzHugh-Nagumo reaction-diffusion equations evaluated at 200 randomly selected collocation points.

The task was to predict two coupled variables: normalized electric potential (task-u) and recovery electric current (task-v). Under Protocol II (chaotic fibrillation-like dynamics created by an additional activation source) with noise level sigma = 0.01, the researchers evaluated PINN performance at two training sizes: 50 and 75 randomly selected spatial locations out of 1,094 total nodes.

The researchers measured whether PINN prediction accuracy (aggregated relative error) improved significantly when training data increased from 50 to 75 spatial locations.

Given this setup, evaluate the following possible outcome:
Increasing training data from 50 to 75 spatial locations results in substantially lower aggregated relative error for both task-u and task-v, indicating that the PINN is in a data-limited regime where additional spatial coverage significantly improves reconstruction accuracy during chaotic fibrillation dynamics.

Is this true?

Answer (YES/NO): NO